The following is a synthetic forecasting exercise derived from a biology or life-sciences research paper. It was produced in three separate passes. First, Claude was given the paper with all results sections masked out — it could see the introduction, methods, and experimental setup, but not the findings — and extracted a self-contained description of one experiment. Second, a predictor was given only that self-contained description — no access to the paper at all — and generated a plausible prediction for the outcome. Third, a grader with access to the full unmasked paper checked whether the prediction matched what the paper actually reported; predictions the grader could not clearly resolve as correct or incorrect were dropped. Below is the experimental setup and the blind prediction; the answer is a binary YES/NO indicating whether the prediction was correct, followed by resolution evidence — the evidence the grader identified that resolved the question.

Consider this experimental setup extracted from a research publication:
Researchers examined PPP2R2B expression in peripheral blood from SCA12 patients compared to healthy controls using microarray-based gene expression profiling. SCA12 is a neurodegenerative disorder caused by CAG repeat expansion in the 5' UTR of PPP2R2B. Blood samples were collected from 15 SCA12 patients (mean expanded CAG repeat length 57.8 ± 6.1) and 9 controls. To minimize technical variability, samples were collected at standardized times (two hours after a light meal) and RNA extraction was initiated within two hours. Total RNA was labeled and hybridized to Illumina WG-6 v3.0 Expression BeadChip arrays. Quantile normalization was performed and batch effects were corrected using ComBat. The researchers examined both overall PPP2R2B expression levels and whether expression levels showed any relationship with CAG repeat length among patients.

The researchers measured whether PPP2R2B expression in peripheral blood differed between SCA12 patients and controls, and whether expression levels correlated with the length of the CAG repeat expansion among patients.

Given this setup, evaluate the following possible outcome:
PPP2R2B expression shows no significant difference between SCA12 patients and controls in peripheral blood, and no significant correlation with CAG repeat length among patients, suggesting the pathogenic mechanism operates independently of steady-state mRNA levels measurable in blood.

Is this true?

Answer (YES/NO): NO